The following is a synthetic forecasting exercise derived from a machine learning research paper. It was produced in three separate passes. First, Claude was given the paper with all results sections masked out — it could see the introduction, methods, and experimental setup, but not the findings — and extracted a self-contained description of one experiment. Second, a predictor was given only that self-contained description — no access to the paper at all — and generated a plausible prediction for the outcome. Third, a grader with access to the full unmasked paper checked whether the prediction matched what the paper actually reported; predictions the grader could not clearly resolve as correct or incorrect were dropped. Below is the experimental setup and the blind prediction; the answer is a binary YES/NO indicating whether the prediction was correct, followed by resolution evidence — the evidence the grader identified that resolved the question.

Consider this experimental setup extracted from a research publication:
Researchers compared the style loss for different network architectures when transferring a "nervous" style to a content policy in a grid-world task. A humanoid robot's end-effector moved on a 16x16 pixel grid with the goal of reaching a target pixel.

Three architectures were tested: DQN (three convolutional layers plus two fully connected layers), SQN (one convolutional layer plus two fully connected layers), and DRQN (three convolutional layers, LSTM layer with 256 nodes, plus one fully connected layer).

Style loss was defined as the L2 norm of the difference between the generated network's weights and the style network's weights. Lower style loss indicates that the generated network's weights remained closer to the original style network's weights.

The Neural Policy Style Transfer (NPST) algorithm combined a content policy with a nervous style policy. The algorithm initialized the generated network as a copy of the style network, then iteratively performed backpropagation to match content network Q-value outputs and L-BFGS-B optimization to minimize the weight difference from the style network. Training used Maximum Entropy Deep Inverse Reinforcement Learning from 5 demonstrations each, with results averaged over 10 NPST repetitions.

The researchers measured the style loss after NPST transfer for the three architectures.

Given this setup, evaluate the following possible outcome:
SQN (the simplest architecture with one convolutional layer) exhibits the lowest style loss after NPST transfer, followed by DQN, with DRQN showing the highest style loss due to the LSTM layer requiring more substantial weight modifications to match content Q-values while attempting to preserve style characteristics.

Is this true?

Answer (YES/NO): NO